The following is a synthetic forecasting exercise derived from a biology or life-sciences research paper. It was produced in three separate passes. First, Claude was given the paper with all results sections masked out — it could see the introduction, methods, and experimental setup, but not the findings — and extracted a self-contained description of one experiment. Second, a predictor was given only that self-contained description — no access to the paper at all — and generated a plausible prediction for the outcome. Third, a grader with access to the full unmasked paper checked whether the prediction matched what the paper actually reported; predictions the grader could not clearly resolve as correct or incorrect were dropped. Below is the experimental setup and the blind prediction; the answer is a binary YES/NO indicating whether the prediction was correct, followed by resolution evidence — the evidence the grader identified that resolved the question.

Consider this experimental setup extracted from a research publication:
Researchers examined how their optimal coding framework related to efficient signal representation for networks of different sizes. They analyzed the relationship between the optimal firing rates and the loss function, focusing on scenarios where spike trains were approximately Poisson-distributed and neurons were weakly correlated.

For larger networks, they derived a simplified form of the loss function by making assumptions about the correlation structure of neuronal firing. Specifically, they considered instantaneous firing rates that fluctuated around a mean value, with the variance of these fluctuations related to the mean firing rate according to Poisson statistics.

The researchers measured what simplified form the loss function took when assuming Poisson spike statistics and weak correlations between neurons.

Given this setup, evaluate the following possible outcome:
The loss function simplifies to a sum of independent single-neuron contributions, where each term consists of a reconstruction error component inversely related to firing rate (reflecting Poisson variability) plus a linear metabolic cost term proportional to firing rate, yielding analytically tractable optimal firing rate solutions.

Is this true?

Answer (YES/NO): NO